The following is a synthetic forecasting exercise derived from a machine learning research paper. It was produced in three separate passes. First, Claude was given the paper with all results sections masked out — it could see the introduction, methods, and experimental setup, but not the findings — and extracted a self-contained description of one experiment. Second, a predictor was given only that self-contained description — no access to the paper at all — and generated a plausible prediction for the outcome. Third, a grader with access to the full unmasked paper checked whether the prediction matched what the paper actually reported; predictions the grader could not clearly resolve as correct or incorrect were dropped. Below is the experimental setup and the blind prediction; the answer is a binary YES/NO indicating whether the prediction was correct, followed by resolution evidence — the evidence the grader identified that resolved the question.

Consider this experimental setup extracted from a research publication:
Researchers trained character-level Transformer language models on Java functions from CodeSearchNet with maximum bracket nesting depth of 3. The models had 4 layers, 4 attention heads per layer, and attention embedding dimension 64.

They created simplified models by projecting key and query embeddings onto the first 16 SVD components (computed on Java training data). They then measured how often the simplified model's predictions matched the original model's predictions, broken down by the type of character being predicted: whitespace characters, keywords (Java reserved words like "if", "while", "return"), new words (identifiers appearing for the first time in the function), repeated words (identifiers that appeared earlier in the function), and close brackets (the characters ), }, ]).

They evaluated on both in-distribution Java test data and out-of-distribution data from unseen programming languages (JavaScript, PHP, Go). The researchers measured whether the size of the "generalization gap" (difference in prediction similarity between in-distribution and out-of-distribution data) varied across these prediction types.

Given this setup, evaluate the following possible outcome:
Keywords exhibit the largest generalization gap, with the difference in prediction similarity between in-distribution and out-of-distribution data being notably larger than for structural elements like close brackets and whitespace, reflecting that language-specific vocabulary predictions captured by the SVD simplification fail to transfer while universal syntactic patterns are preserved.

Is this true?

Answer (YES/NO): NO